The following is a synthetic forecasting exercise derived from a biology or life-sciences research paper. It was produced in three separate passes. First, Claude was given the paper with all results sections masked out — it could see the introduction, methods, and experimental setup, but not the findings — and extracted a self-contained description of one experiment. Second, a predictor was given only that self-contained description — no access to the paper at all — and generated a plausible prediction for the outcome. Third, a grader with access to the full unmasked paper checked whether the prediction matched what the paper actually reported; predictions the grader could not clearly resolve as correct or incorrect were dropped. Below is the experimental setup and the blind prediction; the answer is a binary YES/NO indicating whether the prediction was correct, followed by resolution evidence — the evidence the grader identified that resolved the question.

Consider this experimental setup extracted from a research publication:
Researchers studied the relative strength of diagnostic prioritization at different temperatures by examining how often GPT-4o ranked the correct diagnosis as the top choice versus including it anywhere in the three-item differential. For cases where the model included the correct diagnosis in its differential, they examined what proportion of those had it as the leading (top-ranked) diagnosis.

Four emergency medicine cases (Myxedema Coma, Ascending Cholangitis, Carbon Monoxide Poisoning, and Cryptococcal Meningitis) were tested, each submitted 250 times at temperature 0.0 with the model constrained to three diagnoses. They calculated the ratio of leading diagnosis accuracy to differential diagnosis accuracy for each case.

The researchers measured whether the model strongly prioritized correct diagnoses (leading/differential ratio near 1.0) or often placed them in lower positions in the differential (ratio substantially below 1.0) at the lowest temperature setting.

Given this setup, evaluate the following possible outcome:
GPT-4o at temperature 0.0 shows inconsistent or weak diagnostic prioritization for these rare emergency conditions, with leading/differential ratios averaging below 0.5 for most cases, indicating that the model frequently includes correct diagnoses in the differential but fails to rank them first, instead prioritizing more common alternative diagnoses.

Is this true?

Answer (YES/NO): NO